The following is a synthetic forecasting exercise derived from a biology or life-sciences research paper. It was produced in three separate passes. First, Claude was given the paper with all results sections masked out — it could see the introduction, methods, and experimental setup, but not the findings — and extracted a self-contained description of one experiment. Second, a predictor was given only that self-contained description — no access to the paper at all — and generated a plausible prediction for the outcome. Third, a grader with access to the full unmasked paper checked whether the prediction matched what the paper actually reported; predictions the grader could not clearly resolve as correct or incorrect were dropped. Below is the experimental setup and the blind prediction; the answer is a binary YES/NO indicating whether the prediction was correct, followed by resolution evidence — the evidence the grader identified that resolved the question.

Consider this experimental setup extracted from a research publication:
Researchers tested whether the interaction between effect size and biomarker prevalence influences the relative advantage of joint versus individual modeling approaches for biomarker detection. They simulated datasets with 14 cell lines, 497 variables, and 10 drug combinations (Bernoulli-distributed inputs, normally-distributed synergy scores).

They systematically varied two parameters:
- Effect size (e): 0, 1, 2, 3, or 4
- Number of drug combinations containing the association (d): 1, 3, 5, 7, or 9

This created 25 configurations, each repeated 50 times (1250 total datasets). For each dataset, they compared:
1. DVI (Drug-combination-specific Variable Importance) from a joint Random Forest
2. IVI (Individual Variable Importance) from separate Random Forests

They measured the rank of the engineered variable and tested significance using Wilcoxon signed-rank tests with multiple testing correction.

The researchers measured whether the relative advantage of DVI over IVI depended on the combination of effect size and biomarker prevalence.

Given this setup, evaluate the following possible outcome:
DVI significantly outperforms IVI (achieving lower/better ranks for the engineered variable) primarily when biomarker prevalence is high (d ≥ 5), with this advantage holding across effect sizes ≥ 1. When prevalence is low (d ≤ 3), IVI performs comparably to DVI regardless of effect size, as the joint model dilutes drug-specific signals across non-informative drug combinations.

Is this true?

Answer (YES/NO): NO